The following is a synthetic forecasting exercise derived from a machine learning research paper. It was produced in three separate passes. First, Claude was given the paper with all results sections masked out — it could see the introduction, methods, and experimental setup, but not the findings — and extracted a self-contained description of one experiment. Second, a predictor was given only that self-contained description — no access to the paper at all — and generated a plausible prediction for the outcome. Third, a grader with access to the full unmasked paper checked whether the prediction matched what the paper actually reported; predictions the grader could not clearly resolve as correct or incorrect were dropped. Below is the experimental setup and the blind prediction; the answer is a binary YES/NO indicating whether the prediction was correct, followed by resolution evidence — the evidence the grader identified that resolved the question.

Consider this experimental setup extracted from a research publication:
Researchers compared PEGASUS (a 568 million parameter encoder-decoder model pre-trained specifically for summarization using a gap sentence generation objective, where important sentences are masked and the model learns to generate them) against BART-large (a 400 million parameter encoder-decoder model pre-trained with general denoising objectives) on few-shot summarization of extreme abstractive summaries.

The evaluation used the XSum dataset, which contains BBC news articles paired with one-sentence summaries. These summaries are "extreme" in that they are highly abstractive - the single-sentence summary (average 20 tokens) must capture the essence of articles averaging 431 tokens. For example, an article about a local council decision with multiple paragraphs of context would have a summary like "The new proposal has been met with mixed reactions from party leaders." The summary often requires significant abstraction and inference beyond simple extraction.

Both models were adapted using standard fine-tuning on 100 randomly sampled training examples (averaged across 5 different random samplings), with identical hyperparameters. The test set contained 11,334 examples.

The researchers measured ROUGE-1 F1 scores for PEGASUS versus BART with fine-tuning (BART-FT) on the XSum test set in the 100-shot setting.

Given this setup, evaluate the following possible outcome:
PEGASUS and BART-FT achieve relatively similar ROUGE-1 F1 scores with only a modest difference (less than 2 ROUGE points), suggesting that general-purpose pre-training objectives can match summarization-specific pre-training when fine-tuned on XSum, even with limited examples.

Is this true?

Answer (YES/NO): NO